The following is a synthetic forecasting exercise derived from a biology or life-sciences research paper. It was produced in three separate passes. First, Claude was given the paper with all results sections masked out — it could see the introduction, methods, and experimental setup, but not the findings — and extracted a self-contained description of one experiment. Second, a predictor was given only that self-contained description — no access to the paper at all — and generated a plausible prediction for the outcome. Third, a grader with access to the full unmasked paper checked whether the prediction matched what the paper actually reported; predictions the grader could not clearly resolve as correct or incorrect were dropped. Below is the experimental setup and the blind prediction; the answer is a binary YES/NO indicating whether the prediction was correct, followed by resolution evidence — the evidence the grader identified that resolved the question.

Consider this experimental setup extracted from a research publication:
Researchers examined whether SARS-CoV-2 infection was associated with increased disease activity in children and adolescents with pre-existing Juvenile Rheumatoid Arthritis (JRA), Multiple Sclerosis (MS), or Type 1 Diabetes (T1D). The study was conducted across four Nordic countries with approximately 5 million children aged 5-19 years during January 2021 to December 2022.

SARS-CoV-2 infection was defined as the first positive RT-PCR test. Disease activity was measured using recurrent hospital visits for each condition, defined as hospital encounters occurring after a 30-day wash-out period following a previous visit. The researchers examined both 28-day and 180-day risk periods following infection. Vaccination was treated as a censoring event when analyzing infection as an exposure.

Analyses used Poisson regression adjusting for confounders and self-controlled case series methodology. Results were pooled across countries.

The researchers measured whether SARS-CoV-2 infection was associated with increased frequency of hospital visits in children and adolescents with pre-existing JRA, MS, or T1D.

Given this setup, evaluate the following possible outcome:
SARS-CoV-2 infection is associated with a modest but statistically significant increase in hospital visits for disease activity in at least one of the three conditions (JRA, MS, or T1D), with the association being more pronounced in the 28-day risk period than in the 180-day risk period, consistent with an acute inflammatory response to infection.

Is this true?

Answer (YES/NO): NO